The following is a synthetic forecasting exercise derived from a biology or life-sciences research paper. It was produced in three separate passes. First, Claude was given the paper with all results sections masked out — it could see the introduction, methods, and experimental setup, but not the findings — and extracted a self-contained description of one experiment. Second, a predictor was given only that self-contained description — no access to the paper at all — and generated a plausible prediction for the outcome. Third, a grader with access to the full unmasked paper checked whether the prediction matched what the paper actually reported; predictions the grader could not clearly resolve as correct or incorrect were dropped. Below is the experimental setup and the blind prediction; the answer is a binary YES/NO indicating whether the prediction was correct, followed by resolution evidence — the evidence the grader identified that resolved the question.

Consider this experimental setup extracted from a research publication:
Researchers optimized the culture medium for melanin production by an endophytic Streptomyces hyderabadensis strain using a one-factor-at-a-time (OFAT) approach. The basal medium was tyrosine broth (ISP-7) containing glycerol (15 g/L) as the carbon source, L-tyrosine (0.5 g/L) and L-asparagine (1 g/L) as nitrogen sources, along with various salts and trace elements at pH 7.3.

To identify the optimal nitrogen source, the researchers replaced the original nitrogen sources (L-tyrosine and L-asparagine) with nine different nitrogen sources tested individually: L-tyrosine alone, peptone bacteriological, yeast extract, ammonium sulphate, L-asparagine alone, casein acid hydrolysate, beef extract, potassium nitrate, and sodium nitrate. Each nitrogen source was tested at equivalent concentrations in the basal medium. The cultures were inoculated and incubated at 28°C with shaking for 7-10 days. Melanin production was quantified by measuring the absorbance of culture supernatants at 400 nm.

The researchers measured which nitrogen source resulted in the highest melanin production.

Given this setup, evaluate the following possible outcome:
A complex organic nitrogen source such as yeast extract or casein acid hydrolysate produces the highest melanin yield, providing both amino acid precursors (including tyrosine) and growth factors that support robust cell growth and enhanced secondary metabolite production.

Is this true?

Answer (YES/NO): NO